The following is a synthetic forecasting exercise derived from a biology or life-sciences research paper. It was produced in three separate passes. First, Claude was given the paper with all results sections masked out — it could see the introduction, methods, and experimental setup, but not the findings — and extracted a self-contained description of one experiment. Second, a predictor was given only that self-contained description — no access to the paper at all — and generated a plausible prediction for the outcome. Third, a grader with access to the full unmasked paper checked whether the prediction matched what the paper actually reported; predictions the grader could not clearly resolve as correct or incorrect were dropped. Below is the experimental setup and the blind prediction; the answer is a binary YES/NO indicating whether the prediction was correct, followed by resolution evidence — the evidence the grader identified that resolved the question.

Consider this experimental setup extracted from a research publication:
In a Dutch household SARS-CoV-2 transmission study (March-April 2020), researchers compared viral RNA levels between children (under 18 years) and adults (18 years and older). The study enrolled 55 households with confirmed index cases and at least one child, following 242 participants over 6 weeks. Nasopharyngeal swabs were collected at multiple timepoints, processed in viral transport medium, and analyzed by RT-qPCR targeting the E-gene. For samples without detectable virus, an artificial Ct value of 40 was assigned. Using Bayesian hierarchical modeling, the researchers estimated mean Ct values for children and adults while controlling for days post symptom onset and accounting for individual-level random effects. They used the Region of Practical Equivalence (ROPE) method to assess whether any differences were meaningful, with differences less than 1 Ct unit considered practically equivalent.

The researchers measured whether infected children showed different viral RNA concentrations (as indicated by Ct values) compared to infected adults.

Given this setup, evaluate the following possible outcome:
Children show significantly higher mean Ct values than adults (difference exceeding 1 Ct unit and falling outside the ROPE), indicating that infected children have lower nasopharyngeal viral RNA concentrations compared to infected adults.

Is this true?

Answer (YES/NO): NO